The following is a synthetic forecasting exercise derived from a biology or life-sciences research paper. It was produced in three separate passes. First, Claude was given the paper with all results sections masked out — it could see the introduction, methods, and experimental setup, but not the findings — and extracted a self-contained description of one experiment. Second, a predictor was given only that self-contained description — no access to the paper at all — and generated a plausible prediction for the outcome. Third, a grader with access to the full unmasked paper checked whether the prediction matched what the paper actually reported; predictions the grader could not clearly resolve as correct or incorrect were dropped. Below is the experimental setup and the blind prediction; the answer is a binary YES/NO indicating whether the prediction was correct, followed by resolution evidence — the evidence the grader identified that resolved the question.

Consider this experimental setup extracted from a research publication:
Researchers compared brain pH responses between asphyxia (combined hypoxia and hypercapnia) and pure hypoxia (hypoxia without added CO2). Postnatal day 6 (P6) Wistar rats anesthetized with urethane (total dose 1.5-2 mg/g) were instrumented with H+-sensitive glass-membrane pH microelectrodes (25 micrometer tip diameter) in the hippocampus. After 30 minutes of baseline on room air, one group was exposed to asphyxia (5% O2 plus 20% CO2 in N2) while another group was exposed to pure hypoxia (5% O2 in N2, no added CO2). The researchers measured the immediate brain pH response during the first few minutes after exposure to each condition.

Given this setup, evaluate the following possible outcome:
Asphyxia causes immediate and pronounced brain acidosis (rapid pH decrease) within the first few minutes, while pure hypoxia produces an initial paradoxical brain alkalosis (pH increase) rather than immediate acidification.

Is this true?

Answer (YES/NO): YES